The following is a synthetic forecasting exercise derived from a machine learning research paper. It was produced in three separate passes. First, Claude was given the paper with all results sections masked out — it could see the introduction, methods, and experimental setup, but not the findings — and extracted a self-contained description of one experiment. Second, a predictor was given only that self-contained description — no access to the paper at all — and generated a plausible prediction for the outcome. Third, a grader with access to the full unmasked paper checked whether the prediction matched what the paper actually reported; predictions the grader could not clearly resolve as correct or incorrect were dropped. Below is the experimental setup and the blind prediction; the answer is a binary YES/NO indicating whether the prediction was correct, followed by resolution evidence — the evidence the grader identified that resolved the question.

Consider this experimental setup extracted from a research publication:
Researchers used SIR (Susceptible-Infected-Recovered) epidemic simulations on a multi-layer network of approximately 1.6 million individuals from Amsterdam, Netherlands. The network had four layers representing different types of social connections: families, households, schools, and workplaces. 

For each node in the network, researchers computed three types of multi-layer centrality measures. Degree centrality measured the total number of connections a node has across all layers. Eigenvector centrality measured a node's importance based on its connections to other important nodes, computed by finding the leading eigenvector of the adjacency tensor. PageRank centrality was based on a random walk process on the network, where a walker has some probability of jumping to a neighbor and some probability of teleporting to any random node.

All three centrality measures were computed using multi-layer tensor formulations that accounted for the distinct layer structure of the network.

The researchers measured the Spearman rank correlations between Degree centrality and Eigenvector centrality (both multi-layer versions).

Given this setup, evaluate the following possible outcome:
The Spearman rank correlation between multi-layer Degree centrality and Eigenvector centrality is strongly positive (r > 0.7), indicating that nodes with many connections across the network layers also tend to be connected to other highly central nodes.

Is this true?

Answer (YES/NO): NO